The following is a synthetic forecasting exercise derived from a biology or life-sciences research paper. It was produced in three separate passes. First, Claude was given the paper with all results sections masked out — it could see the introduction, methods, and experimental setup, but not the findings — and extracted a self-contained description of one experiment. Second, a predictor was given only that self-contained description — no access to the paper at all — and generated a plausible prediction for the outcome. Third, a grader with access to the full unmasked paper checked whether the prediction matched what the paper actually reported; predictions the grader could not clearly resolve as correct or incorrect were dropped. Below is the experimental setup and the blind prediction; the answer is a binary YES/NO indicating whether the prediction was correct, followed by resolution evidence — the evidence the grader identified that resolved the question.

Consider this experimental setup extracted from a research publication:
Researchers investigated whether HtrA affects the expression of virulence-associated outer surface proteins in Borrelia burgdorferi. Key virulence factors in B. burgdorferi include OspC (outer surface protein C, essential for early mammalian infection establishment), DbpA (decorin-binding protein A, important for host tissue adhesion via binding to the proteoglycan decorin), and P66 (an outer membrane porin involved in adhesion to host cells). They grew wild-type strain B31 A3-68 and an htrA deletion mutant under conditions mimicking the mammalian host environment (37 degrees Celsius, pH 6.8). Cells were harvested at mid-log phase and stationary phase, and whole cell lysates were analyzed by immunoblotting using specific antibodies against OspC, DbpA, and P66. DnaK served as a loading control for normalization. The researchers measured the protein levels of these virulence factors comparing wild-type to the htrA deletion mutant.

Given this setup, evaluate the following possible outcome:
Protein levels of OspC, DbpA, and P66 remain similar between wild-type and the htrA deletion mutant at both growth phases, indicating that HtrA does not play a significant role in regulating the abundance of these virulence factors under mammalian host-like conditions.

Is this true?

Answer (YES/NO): NO